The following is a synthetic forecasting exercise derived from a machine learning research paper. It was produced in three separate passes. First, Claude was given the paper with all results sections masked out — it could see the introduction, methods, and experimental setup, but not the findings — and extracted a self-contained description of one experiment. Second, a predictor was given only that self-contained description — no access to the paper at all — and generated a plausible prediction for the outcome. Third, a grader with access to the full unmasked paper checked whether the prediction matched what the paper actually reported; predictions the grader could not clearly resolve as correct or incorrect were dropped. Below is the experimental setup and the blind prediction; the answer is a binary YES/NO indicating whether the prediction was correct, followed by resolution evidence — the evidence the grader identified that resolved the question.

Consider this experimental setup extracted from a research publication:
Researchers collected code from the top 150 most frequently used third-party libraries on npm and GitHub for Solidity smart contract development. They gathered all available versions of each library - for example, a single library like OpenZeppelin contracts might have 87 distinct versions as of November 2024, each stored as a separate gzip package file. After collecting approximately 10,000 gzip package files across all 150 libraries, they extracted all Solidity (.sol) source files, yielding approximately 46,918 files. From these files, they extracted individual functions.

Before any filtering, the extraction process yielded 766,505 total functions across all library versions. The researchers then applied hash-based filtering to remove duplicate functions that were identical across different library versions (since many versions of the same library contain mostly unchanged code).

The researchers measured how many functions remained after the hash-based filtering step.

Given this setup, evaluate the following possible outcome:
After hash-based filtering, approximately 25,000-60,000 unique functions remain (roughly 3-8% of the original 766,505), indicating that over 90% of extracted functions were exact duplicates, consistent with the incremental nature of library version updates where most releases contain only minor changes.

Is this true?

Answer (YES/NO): YES